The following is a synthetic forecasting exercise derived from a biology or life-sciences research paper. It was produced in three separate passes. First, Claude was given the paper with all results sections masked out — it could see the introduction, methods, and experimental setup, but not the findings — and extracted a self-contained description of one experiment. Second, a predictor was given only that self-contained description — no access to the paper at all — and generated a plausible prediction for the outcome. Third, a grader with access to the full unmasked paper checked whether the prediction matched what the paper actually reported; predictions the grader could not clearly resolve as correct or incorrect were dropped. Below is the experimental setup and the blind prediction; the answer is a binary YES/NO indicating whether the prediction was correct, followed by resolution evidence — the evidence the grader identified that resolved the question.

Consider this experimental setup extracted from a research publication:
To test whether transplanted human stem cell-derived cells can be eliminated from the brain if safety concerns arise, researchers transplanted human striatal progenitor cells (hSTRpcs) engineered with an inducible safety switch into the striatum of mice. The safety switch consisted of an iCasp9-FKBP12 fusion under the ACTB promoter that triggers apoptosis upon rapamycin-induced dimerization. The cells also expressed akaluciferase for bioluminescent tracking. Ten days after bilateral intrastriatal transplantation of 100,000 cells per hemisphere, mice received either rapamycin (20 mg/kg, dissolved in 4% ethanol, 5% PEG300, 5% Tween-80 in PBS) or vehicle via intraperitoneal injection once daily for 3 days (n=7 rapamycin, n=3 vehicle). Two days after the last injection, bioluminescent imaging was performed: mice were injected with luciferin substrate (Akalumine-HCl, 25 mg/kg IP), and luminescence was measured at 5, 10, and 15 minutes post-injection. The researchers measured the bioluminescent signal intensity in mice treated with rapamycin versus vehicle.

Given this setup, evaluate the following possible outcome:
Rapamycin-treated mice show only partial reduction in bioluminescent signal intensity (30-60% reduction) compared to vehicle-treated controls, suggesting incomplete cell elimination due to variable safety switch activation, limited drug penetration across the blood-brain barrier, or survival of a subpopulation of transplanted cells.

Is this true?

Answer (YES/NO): NO